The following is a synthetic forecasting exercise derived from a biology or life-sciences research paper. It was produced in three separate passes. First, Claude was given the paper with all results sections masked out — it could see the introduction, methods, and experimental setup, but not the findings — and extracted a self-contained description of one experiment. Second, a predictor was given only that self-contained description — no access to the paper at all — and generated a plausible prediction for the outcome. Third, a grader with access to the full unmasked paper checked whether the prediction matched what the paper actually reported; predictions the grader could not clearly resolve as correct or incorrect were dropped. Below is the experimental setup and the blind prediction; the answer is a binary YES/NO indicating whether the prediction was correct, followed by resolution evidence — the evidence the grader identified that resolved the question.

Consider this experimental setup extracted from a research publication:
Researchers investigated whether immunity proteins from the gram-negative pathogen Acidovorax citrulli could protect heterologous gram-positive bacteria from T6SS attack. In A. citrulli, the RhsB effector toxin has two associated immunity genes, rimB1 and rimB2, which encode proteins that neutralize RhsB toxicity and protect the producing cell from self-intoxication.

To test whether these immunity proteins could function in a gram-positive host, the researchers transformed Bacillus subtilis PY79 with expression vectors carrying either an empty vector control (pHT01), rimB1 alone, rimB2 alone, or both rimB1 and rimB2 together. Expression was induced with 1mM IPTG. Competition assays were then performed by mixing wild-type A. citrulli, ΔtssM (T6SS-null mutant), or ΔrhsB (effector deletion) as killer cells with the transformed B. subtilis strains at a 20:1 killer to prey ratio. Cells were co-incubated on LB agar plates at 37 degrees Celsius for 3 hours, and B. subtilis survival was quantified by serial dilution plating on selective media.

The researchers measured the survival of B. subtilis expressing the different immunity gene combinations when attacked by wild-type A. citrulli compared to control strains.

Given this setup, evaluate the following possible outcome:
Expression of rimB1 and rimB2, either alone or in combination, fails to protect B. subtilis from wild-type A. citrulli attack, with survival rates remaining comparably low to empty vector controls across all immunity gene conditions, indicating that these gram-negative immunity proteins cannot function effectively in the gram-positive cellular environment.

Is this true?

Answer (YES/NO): NO